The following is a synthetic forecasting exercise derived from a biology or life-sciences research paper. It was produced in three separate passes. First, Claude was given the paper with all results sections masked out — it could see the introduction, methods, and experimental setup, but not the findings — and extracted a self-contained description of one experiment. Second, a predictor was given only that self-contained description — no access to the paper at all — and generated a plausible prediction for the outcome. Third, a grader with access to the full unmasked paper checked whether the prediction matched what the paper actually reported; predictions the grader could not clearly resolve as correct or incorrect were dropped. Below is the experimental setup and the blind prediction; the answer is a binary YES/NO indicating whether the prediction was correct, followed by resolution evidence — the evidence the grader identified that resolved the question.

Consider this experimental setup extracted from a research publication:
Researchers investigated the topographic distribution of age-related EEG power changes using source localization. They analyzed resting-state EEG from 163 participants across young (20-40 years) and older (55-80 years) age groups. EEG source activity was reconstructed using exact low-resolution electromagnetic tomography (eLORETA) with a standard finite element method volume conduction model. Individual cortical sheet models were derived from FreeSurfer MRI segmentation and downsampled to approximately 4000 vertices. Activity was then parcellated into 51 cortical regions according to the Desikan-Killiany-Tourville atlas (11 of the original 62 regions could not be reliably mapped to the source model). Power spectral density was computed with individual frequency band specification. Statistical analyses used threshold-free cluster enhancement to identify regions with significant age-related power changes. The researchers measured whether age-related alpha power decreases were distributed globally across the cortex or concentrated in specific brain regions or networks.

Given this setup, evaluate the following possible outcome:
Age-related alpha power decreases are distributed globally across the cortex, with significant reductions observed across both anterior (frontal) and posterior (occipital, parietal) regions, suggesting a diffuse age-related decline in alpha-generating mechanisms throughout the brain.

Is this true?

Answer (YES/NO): NO